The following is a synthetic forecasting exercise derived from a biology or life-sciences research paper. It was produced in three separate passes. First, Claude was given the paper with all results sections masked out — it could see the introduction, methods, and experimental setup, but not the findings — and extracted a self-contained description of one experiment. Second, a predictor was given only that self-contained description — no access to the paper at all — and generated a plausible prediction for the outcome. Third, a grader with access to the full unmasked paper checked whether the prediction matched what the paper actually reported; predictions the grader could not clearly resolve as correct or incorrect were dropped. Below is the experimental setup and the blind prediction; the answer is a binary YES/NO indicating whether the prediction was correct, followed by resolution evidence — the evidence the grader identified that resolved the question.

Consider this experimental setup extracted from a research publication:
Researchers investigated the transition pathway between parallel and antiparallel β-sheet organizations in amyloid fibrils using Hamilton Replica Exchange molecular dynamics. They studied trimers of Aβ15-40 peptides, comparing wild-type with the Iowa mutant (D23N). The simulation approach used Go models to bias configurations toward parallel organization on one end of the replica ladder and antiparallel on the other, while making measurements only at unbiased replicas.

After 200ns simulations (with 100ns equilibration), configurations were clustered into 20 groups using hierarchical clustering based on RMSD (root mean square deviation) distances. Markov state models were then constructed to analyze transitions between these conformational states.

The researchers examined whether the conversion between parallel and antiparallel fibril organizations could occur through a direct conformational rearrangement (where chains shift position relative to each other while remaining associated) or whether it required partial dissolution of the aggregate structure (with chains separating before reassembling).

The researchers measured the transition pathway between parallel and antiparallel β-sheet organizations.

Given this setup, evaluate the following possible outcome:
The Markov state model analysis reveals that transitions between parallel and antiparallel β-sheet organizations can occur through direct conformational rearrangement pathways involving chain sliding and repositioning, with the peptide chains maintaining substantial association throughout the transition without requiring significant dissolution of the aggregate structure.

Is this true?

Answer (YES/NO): NO